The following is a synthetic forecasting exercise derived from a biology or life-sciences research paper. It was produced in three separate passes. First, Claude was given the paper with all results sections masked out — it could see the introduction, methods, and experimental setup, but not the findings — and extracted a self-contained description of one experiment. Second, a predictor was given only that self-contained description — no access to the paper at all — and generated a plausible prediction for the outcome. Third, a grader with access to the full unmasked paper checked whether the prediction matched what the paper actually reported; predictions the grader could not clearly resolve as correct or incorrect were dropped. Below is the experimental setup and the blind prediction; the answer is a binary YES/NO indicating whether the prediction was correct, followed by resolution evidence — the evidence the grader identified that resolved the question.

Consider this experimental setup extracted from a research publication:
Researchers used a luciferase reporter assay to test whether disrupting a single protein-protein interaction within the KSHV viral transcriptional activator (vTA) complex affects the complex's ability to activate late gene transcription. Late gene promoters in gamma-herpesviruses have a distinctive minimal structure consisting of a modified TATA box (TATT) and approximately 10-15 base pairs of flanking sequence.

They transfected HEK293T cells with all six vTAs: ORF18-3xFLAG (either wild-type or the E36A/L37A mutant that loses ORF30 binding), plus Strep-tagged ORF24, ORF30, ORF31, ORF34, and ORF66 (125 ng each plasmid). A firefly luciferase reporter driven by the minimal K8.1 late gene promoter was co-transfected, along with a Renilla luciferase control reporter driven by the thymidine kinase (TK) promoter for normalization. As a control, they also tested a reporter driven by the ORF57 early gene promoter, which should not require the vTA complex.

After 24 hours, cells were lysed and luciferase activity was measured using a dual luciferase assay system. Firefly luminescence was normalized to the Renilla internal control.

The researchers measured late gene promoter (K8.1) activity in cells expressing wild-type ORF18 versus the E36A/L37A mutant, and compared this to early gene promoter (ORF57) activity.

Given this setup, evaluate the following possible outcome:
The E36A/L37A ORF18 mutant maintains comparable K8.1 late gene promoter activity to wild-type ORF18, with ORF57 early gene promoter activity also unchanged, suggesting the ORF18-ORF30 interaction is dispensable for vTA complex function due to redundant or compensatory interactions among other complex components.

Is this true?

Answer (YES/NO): NO